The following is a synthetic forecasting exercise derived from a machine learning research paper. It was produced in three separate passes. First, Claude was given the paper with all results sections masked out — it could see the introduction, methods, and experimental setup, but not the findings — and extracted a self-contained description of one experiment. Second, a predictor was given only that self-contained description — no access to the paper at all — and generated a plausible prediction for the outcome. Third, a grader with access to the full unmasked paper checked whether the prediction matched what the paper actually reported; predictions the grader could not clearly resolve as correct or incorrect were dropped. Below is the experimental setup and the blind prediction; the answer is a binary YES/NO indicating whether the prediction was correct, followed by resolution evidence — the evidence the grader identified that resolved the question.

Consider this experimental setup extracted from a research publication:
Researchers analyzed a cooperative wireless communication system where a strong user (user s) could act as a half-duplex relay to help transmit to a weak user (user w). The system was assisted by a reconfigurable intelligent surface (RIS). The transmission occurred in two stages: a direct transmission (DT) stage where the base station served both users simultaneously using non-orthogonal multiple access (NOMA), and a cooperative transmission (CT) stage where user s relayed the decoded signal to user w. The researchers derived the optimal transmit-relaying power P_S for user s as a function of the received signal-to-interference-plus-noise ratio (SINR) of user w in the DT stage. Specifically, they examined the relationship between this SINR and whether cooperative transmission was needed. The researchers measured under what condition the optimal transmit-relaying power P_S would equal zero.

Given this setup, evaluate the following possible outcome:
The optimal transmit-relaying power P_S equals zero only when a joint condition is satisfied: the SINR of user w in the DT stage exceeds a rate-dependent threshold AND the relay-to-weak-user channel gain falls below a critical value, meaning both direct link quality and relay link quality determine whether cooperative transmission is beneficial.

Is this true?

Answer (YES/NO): NO